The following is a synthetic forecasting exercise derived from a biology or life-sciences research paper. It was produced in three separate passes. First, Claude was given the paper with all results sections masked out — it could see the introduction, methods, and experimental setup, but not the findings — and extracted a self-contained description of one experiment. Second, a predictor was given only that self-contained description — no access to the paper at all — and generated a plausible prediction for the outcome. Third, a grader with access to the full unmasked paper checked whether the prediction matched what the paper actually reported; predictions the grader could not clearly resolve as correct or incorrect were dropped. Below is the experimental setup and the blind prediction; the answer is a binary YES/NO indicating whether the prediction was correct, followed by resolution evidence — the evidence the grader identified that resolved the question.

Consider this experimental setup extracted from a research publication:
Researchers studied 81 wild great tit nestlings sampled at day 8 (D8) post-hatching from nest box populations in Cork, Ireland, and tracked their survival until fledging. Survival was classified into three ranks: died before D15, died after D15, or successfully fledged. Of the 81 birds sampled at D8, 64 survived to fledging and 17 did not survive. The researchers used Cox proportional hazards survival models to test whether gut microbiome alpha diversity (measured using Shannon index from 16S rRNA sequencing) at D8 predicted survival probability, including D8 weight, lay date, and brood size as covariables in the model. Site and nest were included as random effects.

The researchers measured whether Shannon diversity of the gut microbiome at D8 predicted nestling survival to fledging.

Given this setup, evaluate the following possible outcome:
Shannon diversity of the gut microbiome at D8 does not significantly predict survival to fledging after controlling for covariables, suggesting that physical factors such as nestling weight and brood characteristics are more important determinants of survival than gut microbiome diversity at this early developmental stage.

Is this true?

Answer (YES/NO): NO